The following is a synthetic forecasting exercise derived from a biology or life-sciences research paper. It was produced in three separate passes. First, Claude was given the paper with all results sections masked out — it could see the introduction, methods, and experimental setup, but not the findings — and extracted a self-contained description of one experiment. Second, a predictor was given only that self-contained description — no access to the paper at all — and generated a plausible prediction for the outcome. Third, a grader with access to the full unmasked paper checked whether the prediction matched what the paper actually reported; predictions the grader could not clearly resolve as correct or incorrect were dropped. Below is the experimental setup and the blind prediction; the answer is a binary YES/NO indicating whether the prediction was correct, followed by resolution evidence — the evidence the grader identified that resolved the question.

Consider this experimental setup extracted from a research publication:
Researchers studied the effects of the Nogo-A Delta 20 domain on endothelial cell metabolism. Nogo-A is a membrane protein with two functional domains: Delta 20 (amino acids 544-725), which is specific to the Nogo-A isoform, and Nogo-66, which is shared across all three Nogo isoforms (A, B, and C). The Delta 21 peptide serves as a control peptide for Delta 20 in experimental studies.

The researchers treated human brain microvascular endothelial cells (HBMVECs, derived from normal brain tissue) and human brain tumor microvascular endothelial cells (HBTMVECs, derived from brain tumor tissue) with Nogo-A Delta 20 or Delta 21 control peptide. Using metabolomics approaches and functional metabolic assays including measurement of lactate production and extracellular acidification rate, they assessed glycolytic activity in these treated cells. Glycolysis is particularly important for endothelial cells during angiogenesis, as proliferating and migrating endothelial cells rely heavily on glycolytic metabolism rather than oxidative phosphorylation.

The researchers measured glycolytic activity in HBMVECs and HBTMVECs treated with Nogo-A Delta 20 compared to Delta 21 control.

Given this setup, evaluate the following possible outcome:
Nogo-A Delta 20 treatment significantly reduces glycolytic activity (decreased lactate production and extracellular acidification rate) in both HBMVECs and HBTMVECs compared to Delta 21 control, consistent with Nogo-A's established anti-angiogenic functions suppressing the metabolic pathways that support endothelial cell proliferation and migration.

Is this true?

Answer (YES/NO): NO